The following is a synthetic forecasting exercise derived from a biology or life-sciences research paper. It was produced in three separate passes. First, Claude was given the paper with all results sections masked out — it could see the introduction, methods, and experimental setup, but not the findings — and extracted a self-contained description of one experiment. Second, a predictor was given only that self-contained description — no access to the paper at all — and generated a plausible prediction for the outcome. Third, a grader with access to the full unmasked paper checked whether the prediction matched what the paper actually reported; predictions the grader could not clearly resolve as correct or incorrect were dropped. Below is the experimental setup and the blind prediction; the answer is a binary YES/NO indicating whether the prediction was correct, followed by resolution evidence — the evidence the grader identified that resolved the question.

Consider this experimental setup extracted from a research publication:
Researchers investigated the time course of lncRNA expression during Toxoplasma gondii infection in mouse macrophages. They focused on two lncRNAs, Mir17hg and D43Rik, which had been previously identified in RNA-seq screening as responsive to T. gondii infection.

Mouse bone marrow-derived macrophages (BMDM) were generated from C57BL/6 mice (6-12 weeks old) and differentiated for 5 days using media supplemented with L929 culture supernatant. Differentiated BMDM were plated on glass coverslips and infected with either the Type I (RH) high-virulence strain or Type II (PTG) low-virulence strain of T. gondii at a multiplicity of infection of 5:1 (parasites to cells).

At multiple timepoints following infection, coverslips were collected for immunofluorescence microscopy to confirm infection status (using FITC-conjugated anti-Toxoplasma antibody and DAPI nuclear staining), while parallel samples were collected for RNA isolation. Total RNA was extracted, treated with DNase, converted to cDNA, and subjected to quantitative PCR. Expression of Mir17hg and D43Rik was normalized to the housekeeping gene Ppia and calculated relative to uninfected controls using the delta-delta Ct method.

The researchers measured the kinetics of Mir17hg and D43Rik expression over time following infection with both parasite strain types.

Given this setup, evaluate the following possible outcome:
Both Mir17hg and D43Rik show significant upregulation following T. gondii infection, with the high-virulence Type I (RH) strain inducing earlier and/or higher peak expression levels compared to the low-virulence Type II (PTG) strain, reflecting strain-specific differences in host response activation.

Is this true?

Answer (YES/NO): NO